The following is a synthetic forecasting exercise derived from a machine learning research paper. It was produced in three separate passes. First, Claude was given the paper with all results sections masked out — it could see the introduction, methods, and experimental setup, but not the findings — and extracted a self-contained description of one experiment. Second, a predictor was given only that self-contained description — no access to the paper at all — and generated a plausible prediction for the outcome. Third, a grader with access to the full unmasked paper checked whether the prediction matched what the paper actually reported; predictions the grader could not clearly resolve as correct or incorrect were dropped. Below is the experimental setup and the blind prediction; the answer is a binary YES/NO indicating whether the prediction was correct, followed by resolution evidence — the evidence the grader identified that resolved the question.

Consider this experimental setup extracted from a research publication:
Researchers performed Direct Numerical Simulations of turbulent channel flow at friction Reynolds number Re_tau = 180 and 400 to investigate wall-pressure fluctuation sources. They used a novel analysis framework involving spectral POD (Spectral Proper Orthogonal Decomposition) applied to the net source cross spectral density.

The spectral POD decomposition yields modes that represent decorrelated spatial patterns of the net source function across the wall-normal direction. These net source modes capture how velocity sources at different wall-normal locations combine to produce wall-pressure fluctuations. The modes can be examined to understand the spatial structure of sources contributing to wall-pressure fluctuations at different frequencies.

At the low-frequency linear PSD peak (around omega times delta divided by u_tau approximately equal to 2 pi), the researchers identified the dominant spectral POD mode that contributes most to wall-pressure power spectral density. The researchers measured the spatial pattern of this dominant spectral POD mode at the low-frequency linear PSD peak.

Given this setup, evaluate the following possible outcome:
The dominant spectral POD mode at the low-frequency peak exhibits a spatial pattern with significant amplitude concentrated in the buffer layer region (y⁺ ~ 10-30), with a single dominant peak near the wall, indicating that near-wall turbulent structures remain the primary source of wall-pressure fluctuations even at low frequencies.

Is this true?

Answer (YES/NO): YES